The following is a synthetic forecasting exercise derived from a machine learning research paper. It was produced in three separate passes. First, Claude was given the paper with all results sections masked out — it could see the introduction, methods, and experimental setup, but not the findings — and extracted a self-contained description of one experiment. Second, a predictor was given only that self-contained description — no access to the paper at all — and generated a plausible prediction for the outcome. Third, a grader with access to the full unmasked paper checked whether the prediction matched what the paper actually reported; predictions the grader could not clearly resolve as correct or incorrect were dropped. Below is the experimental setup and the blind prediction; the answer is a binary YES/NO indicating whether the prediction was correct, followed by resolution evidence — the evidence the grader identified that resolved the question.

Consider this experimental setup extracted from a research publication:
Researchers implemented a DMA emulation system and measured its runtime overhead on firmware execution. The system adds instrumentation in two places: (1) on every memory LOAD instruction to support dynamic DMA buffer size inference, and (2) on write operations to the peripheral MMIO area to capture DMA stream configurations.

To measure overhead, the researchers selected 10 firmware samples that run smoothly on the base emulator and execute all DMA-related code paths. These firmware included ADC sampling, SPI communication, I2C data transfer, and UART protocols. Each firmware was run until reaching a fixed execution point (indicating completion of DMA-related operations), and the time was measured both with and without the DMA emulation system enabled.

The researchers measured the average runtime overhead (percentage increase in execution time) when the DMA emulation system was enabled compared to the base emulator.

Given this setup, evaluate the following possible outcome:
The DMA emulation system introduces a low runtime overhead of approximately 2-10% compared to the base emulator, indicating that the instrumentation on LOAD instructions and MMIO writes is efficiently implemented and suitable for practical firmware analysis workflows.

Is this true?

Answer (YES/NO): YES